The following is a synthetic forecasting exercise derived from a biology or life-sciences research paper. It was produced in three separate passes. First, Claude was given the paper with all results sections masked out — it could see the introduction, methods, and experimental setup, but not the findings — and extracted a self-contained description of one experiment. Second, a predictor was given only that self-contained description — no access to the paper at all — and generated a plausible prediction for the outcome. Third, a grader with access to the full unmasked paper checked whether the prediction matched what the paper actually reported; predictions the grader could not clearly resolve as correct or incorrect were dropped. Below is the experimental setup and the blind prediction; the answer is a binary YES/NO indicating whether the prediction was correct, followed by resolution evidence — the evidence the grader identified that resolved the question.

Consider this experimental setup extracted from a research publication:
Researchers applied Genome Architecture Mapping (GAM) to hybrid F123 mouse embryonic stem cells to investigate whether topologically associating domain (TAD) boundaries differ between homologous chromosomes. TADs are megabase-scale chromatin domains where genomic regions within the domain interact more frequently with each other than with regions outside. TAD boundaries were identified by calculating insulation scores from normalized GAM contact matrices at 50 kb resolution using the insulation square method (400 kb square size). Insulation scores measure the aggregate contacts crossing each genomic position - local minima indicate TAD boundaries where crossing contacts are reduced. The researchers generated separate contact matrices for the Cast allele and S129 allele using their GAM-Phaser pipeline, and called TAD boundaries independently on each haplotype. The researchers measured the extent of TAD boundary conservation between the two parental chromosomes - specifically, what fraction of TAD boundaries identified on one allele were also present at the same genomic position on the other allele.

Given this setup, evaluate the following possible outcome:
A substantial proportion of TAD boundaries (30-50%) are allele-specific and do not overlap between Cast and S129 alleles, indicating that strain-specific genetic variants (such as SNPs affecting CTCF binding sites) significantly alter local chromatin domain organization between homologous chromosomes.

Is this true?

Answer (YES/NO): NO